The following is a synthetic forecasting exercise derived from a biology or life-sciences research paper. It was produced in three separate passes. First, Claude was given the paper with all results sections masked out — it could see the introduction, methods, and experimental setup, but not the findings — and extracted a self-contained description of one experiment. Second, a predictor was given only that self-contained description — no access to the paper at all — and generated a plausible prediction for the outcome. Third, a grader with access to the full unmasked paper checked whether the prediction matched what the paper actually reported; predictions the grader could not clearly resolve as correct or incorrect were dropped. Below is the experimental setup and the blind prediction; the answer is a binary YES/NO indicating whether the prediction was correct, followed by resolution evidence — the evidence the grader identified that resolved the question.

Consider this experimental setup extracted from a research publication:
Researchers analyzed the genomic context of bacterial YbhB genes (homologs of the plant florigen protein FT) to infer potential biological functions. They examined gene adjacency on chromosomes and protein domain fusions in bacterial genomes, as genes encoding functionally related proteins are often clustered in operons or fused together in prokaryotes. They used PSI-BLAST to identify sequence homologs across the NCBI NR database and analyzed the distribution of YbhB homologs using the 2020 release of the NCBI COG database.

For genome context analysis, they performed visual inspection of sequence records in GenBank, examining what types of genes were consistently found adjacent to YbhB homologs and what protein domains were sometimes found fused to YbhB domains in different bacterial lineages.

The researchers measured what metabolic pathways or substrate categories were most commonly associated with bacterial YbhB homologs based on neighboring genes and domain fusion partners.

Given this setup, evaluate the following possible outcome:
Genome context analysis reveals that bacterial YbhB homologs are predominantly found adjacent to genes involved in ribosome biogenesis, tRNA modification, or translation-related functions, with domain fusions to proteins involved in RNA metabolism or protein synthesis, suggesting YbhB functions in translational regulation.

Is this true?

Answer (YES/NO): NO